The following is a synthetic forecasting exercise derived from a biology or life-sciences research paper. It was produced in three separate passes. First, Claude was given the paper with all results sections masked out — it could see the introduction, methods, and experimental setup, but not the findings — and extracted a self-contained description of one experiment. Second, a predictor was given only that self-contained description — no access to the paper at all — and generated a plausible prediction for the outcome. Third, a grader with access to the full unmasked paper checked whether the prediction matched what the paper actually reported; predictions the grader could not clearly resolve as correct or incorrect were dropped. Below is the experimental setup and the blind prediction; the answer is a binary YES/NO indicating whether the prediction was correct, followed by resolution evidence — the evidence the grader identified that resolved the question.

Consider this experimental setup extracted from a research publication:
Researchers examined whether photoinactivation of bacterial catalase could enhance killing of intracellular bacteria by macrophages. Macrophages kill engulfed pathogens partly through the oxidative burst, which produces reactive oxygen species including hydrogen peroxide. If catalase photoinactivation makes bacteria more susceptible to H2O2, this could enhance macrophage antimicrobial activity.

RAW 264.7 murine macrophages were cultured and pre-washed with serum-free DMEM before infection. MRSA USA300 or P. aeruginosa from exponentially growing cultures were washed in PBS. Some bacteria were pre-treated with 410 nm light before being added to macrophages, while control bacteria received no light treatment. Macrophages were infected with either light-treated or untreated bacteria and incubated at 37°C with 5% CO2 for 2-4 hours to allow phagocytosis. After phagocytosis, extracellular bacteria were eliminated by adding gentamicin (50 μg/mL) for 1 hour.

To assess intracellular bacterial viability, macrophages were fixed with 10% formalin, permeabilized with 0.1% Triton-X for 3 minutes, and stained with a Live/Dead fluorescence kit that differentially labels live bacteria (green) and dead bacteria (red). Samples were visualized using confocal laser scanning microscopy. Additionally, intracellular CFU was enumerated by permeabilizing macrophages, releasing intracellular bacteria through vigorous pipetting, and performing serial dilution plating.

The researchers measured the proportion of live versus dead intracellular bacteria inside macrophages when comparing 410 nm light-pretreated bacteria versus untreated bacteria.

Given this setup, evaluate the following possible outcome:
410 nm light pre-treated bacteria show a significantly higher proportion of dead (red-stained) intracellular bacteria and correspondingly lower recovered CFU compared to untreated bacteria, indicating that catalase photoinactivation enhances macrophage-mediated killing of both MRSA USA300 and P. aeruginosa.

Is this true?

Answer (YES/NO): YES